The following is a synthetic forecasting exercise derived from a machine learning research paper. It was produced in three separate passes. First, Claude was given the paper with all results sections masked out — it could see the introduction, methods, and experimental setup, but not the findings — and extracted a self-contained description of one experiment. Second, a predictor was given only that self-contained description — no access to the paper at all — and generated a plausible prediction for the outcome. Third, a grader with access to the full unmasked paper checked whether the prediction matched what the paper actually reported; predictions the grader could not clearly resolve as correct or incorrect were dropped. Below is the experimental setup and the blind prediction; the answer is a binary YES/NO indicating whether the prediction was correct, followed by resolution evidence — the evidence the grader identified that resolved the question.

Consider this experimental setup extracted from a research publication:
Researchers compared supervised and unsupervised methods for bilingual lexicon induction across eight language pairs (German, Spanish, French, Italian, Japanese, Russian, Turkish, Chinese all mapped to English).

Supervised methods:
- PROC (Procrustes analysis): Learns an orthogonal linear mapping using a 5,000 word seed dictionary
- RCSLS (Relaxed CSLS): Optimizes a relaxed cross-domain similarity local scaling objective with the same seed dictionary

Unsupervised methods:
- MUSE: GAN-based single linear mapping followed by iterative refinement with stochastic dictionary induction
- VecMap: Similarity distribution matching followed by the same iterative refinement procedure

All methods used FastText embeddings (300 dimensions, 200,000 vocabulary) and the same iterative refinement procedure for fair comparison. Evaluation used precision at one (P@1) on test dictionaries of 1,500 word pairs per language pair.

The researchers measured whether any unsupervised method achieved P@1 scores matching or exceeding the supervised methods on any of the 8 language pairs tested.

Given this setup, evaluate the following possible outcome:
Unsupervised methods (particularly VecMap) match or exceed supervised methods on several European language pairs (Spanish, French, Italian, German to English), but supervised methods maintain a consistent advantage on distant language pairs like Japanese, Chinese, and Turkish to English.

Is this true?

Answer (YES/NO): YES